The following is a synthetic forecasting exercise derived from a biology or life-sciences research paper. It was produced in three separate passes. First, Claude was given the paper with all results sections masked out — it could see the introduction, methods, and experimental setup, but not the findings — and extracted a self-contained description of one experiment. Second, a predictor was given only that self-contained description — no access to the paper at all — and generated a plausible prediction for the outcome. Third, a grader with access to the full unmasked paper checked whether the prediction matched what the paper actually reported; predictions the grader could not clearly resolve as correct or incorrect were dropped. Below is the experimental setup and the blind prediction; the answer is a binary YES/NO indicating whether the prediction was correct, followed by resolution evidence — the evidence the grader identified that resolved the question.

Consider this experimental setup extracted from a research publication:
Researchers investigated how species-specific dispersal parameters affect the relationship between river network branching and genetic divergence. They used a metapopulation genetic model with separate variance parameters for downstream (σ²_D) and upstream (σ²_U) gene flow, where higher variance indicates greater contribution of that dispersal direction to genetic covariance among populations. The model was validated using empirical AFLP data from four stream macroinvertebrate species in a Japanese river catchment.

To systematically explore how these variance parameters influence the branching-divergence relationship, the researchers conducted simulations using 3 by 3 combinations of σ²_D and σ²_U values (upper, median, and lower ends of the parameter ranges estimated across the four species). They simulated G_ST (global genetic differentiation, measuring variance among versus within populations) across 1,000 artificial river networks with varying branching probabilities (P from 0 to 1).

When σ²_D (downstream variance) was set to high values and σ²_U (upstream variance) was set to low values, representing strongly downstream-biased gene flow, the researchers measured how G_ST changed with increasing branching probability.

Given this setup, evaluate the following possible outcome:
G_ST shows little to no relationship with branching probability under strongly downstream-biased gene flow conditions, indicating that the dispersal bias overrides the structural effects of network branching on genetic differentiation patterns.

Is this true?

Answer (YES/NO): NO